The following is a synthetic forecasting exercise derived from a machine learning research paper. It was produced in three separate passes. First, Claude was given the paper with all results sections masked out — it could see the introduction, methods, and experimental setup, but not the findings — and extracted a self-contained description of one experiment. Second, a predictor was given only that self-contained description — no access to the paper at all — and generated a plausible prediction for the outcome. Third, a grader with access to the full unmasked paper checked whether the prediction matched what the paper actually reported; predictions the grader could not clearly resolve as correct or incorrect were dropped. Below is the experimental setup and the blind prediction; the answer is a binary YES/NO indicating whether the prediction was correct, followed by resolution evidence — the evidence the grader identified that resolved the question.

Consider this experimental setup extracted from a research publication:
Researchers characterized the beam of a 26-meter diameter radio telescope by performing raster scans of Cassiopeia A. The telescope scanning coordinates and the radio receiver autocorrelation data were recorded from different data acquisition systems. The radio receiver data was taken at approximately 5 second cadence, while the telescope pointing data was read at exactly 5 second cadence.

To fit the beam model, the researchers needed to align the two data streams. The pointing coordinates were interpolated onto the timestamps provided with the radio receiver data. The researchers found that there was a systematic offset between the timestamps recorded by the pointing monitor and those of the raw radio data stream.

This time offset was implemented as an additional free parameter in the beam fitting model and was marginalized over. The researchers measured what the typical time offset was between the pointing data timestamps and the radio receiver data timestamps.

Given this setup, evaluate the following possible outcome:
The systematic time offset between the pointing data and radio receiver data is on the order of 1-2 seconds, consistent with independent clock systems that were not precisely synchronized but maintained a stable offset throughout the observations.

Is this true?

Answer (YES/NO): NO